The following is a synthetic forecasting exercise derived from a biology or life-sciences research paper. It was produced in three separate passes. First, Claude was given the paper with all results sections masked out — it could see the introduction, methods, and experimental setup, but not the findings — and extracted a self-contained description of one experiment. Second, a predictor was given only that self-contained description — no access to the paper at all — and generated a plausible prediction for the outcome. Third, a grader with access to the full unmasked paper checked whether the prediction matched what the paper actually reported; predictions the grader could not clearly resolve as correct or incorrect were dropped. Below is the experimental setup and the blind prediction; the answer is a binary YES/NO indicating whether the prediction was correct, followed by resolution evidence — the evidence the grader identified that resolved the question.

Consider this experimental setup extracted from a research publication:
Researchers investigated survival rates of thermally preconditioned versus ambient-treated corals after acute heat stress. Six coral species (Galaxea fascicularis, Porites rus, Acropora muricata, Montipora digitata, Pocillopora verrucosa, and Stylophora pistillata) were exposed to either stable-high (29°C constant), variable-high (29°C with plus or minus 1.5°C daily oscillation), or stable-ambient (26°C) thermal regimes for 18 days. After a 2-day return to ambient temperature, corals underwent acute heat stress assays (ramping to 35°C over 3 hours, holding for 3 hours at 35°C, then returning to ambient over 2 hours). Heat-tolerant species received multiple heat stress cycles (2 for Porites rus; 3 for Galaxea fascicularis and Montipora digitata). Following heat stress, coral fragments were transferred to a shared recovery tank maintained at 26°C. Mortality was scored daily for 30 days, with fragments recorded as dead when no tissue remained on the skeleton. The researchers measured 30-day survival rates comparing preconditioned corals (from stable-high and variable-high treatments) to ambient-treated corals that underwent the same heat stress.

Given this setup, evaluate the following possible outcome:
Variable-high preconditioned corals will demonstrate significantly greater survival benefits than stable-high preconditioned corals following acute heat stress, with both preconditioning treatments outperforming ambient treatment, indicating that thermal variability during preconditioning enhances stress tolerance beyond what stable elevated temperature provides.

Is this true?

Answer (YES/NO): NO